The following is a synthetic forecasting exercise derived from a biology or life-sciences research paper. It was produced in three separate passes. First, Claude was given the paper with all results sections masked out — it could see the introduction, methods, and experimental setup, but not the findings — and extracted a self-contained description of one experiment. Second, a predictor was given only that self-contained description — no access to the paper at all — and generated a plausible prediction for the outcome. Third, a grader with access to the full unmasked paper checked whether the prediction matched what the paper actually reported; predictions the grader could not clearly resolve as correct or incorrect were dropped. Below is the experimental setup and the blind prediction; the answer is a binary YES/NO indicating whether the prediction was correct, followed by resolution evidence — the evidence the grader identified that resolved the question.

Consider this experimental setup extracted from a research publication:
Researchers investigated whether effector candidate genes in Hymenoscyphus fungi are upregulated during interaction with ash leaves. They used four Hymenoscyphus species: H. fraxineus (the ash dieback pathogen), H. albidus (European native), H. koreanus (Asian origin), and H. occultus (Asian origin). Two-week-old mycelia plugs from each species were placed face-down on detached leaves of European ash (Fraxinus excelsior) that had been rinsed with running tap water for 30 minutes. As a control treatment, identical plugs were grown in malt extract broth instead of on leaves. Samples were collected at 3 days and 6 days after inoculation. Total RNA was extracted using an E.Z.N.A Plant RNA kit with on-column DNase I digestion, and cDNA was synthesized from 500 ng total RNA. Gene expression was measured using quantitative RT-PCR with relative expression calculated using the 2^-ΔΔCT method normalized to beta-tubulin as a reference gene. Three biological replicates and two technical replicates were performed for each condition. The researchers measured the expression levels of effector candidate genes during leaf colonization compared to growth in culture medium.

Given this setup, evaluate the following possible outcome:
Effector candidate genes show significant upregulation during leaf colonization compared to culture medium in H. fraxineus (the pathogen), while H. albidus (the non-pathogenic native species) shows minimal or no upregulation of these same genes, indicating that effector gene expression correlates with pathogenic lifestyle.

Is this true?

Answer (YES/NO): NO